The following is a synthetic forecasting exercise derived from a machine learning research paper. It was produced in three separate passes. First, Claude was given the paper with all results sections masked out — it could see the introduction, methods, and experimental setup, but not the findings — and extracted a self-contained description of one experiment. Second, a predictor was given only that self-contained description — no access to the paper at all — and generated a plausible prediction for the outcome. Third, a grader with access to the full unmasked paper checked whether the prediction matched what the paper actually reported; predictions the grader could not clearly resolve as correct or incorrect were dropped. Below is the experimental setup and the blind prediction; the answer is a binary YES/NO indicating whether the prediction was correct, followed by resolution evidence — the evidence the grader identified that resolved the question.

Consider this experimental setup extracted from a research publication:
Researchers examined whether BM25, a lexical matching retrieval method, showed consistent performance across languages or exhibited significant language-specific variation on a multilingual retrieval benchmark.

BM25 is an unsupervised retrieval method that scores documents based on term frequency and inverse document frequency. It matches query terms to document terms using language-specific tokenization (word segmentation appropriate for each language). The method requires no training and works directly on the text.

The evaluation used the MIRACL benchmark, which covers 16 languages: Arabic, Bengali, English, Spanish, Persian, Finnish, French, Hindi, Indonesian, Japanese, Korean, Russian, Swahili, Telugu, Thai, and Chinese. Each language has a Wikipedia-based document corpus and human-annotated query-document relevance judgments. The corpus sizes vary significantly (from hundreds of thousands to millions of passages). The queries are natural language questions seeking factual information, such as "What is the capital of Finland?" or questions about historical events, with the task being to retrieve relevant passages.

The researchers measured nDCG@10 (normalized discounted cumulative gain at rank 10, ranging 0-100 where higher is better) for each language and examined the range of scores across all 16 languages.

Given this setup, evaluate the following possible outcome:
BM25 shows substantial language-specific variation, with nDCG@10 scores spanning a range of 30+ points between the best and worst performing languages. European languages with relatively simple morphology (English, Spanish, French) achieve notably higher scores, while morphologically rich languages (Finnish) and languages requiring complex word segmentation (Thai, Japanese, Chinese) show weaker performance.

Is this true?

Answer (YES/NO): NO